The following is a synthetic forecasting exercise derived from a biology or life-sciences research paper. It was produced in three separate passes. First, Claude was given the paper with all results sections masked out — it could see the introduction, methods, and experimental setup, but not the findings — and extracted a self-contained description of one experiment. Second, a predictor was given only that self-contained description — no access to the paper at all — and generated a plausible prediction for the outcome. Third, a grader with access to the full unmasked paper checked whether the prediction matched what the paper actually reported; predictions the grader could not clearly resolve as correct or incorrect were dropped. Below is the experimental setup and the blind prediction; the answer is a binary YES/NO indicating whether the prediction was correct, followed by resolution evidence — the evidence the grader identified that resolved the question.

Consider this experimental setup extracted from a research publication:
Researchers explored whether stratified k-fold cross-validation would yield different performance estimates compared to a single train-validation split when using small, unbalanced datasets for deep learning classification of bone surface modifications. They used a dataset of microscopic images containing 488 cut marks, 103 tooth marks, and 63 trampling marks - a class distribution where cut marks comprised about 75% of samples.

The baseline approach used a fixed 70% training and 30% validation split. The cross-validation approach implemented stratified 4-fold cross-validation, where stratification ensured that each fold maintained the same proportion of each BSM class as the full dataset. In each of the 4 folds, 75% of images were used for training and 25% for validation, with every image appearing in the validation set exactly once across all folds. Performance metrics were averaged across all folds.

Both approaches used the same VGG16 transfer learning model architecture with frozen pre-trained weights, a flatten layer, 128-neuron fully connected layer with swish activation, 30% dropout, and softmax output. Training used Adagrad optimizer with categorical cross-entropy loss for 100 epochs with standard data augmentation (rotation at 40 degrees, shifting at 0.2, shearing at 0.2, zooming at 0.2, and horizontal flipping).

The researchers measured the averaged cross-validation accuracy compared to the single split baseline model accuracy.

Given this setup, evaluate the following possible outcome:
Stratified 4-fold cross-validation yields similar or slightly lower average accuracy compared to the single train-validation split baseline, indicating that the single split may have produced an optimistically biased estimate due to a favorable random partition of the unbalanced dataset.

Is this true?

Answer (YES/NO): NO